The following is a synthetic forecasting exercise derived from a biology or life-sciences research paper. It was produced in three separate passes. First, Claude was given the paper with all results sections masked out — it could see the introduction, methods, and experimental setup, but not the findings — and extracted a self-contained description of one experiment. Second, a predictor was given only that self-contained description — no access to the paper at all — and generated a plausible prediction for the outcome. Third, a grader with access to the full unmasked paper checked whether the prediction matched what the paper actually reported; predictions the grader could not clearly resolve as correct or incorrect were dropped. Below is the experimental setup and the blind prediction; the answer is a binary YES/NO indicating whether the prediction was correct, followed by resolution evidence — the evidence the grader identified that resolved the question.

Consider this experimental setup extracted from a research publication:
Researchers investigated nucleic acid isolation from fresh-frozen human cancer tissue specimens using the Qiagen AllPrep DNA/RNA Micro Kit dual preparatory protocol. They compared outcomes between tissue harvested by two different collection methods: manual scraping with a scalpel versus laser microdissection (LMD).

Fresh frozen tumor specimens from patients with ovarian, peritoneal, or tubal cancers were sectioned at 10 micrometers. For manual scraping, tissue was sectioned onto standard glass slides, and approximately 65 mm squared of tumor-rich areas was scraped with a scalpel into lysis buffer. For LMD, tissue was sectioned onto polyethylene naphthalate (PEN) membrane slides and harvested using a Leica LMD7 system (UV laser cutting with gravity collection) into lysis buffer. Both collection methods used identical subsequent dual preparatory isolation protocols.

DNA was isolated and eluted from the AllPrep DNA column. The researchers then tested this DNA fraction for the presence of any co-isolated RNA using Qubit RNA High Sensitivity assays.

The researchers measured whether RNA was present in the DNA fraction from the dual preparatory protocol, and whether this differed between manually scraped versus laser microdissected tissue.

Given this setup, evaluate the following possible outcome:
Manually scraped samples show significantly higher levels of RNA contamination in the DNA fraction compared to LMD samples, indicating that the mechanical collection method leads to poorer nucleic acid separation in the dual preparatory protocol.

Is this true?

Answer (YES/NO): NO